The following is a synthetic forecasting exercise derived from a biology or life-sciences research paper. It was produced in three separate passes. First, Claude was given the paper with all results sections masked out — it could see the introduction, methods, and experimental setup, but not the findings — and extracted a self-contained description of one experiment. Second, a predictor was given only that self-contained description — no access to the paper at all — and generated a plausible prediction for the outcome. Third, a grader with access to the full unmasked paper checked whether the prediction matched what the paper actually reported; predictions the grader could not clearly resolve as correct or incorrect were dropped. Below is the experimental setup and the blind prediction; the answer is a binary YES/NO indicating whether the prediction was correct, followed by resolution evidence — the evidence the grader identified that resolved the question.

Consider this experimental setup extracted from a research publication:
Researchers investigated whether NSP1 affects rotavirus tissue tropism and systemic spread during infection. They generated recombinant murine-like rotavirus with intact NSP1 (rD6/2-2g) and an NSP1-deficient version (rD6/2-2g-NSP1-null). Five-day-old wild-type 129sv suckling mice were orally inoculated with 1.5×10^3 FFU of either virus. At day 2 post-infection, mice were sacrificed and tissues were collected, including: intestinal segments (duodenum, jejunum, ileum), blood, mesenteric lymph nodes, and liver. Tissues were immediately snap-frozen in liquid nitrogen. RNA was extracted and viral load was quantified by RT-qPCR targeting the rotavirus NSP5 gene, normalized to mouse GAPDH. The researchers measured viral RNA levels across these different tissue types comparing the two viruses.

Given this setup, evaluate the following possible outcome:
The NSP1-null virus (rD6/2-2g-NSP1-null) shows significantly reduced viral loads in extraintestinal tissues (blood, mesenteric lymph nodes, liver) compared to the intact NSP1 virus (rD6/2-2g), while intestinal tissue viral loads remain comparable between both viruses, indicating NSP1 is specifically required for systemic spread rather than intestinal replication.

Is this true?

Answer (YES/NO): NO